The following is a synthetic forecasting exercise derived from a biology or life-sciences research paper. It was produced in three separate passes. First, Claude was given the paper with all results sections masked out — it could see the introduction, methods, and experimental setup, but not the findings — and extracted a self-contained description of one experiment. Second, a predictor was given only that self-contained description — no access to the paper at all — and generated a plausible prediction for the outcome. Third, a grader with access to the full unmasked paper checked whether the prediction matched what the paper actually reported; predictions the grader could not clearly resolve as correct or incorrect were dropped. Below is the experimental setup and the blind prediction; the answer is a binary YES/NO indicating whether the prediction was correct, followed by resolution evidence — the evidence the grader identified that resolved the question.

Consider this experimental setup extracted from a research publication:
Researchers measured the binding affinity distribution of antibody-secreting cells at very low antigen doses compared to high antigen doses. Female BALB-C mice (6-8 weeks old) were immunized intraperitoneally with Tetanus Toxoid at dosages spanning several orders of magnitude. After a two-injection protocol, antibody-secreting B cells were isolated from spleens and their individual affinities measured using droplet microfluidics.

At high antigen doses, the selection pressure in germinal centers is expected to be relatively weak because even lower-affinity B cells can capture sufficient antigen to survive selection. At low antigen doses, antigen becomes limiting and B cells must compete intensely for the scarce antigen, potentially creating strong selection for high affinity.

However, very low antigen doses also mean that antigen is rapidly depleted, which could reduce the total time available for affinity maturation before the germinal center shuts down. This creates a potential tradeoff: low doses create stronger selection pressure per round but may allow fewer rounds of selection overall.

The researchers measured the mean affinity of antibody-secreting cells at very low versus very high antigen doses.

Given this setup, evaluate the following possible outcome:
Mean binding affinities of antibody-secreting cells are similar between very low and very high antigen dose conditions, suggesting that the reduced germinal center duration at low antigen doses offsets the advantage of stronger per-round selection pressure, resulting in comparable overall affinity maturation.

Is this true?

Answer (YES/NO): NO